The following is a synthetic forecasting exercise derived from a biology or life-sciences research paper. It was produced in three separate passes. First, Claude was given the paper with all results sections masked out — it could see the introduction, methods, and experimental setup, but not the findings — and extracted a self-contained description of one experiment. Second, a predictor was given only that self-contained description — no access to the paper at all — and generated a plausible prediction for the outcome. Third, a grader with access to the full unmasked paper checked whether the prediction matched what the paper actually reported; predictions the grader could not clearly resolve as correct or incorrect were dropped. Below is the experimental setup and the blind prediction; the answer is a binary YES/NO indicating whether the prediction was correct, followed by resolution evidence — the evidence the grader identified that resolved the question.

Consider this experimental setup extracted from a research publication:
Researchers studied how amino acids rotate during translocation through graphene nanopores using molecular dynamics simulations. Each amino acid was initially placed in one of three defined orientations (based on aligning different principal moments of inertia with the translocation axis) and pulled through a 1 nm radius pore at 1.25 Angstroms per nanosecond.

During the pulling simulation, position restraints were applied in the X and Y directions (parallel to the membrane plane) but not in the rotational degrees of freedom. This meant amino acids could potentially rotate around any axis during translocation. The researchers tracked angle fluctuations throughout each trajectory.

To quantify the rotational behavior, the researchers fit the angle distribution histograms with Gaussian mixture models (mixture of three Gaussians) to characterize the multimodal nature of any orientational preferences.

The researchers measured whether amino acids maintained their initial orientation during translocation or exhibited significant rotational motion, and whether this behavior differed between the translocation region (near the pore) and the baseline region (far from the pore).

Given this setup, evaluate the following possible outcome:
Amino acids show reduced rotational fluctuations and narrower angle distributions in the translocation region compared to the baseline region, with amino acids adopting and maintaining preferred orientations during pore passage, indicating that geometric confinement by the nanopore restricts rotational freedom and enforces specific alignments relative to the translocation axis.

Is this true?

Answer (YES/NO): NO